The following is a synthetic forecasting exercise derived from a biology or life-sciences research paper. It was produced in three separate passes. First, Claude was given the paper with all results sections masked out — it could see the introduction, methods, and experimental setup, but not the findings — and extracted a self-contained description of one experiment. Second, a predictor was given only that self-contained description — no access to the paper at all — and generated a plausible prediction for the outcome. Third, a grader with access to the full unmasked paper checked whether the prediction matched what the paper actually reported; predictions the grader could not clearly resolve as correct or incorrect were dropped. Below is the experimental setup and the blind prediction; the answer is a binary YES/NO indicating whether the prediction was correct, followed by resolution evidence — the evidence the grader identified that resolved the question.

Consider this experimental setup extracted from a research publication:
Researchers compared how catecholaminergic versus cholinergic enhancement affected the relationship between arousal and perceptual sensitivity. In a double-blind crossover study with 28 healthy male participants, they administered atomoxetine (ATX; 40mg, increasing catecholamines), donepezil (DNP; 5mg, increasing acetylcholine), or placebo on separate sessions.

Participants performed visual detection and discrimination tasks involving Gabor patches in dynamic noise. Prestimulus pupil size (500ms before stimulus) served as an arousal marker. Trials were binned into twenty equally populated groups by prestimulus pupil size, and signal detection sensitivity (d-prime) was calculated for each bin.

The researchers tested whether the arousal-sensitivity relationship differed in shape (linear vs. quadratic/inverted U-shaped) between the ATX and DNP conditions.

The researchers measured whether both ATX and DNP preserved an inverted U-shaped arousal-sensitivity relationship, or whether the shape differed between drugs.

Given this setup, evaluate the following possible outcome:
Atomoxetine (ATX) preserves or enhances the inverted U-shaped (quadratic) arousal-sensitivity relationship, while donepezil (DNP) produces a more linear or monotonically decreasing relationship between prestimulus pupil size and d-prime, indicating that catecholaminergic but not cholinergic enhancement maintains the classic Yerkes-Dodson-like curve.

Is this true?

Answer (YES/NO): NO